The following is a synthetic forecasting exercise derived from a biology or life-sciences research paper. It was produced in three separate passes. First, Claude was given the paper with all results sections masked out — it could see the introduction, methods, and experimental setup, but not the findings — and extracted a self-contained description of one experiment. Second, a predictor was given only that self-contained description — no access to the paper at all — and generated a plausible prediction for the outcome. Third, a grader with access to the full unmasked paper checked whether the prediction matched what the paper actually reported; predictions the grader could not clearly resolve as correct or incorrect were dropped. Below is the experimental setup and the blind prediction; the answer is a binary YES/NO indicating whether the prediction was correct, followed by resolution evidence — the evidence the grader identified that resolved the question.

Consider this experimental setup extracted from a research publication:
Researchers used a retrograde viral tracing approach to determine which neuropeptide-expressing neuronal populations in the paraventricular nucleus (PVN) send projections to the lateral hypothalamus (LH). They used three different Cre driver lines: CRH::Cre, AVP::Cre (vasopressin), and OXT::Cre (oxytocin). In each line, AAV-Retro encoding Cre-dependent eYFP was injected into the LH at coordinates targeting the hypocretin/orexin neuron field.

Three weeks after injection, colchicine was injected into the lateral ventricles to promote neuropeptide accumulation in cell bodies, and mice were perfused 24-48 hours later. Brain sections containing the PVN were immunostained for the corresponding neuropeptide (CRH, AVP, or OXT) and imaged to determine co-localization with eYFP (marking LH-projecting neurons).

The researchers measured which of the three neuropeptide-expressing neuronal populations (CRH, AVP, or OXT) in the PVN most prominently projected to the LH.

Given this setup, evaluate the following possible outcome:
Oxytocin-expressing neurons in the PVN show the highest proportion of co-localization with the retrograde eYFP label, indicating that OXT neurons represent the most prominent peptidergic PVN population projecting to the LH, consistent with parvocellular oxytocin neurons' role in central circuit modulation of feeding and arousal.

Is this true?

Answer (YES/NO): NO